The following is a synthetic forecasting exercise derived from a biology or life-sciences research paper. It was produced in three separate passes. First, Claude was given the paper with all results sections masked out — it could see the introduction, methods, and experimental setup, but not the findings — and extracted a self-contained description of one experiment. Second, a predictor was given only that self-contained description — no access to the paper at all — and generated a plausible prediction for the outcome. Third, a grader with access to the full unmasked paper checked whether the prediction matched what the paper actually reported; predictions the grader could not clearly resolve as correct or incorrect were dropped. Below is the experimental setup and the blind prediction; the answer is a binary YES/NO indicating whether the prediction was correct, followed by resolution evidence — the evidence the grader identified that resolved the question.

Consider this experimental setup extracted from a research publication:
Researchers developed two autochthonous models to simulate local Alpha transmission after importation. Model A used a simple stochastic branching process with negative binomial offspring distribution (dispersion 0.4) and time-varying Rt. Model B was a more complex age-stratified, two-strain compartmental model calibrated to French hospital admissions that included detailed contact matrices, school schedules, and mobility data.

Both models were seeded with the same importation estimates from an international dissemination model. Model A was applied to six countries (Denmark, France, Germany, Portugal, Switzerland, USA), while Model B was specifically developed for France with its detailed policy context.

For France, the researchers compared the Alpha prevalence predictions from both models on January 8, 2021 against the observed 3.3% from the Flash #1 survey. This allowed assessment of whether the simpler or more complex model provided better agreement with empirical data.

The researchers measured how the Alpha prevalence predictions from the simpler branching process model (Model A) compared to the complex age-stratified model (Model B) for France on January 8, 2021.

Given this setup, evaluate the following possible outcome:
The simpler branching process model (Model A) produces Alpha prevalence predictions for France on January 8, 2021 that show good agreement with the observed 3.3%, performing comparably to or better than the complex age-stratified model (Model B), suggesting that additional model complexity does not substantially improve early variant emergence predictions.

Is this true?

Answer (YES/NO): YES